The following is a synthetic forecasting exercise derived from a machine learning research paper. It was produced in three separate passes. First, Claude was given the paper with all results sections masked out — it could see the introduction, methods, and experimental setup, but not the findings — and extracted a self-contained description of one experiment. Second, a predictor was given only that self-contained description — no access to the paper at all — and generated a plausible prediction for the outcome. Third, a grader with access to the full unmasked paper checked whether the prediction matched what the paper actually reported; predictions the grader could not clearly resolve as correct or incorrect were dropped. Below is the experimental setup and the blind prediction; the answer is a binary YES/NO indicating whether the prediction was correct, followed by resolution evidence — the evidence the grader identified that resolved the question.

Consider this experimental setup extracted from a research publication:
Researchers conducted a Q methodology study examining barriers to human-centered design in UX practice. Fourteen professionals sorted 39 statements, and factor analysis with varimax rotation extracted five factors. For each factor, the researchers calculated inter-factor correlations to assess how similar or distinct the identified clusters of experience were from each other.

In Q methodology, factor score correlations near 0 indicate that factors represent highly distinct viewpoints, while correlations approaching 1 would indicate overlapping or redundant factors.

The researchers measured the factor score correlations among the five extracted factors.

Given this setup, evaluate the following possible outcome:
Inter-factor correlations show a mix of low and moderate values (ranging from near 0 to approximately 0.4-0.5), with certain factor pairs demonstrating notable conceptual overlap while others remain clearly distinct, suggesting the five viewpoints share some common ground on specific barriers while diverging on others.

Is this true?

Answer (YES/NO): NO